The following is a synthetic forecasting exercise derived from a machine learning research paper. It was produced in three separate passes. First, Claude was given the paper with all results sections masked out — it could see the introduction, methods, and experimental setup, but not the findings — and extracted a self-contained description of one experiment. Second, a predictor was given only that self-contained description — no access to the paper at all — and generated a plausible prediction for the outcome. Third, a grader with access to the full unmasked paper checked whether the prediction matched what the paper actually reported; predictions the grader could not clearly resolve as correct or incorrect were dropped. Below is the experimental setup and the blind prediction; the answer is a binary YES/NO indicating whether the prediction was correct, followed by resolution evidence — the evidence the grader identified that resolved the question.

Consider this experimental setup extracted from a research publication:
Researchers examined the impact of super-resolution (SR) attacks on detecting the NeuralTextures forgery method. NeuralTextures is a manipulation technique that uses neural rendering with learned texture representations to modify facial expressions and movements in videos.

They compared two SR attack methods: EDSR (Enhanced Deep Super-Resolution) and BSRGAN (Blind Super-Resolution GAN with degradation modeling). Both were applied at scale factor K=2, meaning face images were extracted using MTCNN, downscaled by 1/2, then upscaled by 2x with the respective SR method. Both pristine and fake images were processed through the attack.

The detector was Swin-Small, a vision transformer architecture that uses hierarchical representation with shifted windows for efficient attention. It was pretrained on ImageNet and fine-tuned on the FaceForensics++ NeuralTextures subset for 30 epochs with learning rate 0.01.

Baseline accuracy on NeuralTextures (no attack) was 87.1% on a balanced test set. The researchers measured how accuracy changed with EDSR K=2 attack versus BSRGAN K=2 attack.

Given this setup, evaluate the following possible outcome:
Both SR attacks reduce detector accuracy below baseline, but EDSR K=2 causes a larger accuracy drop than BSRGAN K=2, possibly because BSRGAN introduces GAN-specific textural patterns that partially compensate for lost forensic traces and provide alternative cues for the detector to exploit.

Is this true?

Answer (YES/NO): NO